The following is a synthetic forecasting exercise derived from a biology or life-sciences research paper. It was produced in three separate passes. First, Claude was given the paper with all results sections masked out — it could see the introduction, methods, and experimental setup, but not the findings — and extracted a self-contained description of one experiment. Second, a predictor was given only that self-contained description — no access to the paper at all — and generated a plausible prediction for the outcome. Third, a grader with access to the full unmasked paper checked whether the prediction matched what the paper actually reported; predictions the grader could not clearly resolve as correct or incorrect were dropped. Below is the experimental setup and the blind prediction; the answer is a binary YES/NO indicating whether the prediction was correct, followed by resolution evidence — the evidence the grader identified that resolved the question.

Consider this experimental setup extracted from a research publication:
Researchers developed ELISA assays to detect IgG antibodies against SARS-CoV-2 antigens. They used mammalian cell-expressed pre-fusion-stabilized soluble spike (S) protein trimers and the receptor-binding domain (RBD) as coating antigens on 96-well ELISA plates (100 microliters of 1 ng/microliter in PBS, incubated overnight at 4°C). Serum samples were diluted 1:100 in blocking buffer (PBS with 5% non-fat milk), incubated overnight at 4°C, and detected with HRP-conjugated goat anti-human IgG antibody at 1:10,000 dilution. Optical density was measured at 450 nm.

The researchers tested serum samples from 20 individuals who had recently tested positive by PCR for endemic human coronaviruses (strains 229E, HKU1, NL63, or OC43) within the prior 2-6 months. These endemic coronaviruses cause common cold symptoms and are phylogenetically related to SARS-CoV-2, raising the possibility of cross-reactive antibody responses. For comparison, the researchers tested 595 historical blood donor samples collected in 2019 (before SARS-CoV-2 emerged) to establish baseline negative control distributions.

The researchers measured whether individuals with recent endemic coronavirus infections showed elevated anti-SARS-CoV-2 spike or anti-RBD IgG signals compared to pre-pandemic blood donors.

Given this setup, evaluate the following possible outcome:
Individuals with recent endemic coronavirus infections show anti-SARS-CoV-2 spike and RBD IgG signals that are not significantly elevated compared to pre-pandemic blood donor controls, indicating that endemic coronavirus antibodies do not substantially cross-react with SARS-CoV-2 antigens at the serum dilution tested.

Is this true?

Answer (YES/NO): YES